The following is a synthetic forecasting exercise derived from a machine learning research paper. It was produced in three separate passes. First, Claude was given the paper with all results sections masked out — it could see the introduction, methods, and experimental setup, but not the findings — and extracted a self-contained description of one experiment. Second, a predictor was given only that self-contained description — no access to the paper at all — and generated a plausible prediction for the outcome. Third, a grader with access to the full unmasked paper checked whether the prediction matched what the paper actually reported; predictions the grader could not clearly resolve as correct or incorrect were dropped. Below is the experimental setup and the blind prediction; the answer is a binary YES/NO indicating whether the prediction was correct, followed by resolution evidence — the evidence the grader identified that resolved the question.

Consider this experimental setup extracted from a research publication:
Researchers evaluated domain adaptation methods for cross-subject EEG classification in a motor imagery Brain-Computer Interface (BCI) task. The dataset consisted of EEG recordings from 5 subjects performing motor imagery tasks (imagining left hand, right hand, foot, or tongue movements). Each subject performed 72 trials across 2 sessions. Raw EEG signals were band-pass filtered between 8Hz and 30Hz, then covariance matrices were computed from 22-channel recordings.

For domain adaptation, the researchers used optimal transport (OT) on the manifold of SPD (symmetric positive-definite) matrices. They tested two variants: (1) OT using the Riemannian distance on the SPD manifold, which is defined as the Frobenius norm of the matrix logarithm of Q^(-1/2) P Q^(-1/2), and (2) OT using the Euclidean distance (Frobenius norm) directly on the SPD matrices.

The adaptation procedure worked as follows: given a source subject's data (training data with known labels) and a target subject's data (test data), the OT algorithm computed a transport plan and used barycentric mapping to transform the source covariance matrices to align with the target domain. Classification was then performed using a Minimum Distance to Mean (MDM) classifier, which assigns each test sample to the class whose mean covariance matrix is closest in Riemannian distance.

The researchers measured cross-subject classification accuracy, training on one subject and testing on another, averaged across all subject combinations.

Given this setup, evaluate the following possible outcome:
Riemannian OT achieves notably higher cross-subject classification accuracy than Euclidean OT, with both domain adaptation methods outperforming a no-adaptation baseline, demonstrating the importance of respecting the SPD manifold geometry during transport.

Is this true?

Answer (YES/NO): NO